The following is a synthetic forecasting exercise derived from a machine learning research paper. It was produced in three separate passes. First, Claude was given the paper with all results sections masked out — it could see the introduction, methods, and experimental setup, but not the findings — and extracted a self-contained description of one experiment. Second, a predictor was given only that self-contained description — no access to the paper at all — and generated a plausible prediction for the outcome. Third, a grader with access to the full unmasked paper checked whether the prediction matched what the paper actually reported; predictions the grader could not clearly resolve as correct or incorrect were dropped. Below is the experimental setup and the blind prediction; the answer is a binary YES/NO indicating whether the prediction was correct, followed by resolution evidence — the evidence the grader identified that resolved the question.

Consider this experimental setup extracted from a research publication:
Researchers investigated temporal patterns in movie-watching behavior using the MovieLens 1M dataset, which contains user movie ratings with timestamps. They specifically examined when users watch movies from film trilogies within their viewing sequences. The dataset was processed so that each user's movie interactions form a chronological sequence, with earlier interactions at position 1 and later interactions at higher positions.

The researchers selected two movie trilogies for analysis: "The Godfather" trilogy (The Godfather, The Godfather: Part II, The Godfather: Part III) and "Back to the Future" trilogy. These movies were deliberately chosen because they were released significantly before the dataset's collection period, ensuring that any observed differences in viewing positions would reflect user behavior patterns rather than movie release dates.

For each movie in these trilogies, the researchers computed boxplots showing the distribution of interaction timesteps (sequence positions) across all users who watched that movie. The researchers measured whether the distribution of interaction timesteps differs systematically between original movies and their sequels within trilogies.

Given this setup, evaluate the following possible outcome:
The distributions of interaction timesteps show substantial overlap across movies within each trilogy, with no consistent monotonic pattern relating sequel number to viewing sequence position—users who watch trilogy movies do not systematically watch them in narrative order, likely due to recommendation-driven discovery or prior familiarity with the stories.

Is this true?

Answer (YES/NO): NO